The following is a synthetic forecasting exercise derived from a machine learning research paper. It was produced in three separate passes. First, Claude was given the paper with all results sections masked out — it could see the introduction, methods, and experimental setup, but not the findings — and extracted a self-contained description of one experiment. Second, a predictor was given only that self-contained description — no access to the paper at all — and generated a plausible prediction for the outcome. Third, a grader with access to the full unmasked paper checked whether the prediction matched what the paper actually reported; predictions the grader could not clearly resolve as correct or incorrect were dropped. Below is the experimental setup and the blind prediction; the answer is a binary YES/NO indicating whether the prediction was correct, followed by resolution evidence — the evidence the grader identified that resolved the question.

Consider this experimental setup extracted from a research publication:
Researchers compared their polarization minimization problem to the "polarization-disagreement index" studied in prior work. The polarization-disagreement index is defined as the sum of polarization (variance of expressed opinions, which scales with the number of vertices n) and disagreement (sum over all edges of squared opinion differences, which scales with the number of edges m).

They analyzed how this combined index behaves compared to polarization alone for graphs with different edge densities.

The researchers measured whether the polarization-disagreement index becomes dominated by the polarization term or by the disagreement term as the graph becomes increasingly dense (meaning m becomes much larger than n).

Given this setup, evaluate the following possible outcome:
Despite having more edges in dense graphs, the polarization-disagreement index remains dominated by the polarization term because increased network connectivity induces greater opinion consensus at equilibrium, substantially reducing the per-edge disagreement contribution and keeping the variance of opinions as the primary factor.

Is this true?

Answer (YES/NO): NO